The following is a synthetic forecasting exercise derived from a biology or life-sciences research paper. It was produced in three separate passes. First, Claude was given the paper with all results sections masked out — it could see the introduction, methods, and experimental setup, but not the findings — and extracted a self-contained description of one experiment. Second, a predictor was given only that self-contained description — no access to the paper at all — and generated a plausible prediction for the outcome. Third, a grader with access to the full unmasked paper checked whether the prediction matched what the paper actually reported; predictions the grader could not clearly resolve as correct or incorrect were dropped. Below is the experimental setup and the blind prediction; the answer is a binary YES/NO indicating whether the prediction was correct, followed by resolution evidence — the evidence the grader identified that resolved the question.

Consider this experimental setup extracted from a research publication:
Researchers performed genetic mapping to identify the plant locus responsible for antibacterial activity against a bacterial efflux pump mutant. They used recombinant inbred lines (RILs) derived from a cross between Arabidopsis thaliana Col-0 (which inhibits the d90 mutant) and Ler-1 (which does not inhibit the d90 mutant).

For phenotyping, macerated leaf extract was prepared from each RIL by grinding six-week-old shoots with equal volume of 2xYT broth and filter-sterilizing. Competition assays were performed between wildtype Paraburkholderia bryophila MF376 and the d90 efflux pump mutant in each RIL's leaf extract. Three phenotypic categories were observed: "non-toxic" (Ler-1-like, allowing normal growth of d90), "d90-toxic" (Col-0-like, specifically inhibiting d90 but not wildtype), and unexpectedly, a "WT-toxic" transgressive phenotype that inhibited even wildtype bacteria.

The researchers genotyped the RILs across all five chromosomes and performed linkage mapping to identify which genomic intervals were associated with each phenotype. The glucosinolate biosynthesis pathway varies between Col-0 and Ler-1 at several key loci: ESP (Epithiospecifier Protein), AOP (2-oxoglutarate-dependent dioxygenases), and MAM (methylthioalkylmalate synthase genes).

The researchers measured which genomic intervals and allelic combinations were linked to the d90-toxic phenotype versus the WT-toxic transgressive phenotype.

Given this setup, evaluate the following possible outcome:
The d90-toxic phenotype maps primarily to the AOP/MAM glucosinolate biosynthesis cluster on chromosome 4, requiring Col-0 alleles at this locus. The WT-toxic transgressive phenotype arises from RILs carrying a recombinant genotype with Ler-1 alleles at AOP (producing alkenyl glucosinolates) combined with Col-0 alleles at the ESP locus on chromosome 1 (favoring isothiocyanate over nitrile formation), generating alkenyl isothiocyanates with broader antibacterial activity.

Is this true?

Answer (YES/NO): NO